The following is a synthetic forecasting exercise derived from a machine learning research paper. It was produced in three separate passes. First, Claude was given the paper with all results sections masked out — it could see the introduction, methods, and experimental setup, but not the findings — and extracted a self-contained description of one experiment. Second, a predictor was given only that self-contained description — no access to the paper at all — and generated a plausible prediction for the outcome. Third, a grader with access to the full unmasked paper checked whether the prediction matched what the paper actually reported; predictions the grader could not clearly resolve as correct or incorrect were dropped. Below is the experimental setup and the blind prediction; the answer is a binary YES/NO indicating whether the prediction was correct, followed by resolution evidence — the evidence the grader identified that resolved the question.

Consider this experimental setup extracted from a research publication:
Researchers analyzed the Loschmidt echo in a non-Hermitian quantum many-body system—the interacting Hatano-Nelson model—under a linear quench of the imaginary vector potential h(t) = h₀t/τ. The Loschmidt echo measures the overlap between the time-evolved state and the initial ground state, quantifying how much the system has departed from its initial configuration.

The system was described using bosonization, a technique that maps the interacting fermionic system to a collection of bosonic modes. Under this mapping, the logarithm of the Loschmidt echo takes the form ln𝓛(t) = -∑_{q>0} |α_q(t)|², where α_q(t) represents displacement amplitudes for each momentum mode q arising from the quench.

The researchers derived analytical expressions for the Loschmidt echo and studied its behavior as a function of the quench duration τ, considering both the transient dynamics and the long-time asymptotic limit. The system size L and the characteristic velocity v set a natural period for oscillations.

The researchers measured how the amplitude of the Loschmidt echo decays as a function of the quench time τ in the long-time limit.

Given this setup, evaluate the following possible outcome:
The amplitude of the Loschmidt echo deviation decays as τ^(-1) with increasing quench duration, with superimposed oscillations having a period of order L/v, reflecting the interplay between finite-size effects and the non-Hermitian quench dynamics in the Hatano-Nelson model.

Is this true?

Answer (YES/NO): YES